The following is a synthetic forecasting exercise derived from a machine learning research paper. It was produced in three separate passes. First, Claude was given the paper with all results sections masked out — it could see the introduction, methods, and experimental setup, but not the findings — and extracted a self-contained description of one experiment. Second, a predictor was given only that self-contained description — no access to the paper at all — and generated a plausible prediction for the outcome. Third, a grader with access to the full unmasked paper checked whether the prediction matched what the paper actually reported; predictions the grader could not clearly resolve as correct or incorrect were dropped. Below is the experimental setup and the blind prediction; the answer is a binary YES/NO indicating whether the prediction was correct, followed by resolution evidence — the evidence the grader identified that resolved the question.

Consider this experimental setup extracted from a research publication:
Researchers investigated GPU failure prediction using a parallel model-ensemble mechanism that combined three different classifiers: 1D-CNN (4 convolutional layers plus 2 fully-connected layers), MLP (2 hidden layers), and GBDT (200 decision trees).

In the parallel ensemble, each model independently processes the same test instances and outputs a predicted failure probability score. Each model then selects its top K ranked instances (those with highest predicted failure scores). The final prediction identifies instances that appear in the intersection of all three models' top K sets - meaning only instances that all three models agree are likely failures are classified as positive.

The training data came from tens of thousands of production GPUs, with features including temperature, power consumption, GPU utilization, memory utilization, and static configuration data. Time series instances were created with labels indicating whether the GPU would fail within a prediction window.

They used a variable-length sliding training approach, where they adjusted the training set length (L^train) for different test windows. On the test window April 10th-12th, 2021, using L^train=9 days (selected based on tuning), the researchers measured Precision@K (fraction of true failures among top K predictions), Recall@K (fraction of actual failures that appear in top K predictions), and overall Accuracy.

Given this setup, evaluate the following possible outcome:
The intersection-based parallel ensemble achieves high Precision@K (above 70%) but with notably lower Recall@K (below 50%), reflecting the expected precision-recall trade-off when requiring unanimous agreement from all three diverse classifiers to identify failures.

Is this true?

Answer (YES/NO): YES